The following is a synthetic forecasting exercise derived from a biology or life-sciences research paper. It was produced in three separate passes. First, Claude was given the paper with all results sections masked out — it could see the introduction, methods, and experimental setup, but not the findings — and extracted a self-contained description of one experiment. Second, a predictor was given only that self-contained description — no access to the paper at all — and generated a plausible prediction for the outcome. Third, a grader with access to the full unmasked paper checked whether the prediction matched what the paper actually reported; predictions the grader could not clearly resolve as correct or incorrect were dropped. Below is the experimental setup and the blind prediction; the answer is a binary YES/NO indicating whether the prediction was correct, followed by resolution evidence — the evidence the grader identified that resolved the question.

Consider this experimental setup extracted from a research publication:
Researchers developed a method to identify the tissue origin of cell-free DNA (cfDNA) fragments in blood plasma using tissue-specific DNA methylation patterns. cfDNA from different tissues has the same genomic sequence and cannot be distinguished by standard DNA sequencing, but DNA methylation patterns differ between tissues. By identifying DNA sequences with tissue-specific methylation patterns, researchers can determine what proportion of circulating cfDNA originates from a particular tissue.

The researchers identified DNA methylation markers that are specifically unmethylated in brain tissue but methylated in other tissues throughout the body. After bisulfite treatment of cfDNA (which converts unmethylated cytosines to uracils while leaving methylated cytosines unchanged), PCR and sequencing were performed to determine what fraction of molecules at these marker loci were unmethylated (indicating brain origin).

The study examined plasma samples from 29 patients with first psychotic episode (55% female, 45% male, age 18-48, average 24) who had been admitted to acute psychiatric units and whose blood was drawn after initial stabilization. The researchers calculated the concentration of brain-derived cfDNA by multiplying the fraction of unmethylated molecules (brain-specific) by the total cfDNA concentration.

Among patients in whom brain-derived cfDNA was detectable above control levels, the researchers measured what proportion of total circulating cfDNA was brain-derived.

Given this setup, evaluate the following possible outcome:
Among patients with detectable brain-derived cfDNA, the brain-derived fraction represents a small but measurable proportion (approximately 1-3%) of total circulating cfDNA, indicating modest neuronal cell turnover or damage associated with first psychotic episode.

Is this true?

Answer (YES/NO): NO